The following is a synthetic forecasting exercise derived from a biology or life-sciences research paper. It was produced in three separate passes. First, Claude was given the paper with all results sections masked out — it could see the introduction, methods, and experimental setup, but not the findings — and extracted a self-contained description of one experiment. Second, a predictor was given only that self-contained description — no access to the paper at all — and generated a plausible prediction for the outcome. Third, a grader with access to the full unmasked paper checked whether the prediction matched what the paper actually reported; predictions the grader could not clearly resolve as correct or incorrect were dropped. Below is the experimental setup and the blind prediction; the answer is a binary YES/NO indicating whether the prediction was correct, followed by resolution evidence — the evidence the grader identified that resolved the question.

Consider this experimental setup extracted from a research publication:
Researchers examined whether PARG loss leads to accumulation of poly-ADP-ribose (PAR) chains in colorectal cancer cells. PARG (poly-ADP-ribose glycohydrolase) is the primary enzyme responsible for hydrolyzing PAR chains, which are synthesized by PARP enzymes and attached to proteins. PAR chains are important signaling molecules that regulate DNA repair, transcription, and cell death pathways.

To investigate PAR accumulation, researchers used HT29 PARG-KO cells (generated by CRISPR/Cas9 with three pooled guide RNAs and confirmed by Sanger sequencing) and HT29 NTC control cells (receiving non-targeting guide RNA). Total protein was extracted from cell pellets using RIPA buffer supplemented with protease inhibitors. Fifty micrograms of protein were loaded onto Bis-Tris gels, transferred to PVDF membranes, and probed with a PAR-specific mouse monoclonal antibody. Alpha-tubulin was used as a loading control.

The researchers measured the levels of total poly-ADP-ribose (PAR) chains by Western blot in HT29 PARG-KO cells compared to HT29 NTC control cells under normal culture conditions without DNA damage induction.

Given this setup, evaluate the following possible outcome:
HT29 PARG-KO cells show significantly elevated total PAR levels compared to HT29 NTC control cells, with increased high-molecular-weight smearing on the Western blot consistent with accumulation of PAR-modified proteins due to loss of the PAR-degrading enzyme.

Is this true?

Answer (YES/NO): NO